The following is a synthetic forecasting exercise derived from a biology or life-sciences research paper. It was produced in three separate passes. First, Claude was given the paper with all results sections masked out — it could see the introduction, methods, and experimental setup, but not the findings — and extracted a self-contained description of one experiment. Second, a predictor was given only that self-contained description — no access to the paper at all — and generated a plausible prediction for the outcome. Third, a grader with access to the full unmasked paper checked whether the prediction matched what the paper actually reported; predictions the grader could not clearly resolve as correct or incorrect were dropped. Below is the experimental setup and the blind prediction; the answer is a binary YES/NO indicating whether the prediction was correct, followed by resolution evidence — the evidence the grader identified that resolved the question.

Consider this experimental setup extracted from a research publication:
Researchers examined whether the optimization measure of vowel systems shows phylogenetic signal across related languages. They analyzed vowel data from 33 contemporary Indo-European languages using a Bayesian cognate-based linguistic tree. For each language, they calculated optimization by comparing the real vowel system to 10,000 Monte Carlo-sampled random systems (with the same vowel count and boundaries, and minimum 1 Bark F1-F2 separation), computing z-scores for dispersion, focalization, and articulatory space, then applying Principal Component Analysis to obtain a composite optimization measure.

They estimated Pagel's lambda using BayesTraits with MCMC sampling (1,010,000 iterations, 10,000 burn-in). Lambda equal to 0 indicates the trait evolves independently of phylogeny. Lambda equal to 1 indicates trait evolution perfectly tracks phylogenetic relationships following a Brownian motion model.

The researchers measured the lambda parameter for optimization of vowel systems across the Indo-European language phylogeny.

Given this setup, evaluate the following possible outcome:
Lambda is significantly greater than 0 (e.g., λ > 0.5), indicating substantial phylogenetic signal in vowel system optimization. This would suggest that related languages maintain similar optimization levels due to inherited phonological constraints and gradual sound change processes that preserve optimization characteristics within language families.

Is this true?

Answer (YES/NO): NO